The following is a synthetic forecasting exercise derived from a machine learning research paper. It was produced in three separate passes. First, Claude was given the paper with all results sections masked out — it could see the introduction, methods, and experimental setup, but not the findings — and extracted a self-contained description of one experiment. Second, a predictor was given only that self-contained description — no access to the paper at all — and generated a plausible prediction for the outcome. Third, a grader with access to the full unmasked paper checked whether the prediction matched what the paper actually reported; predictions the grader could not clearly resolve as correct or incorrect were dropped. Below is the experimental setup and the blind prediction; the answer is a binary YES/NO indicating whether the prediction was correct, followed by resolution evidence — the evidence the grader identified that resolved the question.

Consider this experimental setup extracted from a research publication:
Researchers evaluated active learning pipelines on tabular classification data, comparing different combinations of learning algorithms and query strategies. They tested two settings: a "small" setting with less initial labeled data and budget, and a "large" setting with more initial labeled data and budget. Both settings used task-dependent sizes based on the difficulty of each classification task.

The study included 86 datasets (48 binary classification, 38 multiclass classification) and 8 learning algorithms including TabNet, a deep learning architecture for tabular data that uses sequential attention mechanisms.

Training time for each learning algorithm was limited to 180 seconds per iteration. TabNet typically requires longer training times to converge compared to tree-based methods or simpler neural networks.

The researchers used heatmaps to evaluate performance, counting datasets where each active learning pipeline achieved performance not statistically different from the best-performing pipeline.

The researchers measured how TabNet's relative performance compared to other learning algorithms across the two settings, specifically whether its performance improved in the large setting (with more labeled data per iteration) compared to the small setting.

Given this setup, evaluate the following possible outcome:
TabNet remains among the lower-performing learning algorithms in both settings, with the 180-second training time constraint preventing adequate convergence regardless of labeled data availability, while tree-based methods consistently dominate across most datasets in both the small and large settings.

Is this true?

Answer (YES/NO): YES